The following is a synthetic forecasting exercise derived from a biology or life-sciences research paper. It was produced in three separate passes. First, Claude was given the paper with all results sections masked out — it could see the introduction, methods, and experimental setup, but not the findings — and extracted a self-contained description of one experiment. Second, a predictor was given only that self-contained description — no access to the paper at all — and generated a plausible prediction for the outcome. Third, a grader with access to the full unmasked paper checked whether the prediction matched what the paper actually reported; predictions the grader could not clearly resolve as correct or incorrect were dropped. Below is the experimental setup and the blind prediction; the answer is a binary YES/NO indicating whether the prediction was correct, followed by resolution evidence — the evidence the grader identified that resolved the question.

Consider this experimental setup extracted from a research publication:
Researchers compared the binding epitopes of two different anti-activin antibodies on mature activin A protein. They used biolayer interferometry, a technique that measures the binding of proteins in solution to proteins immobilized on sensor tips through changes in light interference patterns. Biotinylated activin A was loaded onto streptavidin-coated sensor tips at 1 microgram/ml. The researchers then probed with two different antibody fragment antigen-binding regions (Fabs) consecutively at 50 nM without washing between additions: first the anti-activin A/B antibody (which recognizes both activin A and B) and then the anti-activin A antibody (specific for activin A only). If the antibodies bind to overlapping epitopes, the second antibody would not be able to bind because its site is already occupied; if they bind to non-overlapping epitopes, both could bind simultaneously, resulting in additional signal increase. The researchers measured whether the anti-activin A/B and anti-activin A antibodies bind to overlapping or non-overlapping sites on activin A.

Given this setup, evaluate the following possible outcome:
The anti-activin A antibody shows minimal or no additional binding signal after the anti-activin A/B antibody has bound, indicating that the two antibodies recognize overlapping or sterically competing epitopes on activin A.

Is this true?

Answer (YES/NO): NO